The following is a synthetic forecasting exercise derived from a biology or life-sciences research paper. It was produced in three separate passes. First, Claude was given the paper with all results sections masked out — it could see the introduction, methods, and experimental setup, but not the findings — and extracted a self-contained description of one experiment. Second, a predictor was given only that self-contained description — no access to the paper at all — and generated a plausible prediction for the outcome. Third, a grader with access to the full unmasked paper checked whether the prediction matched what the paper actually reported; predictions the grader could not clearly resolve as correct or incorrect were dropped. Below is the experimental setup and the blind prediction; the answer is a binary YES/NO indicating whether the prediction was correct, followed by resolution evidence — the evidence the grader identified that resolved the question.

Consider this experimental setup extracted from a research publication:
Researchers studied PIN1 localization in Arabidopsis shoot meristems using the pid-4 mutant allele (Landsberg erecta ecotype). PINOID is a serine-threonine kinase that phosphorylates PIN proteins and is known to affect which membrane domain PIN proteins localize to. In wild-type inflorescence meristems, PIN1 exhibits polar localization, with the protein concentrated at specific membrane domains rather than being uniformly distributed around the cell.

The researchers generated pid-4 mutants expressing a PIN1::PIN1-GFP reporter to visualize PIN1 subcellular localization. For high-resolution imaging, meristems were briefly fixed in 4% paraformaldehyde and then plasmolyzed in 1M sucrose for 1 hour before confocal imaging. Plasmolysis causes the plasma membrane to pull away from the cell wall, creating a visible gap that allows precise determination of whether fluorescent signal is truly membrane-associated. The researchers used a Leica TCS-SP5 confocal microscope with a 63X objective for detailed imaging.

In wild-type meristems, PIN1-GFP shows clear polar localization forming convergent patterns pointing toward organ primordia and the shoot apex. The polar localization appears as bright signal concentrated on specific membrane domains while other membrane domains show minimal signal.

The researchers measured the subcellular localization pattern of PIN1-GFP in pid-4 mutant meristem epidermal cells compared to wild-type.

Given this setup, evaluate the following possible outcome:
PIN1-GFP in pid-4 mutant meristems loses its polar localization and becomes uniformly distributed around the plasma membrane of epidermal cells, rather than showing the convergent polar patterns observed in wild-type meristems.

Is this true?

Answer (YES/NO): NO